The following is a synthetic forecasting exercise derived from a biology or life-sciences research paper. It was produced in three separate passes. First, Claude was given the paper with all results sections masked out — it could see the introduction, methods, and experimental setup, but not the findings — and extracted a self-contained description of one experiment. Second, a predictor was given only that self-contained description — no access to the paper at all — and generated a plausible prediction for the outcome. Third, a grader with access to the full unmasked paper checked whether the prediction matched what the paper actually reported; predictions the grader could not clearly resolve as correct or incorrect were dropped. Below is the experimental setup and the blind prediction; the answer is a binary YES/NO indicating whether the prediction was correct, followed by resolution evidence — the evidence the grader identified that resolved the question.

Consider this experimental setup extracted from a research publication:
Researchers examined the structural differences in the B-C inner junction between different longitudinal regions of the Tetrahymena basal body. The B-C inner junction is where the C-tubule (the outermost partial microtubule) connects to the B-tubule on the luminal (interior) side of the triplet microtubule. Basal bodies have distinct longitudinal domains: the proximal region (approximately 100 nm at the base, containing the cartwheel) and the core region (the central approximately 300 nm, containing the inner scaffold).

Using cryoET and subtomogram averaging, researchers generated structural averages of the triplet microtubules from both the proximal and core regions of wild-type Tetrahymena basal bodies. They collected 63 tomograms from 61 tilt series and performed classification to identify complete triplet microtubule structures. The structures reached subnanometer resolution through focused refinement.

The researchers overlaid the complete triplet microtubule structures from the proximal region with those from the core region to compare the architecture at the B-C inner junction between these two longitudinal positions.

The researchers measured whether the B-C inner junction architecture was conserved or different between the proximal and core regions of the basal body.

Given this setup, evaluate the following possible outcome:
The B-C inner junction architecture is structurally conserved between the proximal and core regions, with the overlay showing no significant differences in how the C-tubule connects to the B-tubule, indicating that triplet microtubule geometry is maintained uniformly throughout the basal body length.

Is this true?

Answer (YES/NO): NO